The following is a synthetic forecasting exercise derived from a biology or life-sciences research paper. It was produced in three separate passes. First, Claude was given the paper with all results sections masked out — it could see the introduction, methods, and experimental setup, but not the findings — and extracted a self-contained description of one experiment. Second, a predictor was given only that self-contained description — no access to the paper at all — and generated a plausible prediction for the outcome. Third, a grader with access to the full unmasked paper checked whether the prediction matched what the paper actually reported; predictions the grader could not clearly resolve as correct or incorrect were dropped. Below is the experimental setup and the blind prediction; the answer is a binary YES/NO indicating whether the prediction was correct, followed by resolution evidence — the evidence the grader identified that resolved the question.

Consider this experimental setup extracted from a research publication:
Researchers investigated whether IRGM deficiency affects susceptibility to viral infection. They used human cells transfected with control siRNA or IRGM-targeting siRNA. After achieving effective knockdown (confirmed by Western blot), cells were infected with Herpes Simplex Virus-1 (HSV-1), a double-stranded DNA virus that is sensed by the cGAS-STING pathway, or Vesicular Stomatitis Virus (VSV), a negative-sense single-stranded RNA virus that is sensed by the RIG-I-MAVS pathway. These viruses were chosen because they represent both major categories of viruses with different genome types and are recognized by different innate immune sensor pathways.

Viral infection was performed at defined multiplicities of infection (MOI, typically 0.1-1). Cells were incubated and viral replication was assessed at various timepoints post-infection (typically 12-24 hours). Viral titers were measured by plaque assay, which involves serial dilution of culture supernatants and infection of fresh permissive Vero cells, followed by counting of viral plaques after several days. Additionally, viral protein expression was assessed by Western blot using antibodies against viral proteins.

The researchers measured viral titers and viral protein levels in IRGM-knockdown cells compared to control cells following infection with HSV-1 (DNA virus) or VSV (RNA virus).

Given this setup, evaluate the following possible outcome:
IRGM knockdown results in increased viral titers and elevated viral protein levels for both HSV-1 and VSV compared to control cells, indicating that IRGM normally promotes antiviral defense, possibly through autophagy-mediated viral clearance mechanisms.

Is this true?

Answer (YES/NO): NO